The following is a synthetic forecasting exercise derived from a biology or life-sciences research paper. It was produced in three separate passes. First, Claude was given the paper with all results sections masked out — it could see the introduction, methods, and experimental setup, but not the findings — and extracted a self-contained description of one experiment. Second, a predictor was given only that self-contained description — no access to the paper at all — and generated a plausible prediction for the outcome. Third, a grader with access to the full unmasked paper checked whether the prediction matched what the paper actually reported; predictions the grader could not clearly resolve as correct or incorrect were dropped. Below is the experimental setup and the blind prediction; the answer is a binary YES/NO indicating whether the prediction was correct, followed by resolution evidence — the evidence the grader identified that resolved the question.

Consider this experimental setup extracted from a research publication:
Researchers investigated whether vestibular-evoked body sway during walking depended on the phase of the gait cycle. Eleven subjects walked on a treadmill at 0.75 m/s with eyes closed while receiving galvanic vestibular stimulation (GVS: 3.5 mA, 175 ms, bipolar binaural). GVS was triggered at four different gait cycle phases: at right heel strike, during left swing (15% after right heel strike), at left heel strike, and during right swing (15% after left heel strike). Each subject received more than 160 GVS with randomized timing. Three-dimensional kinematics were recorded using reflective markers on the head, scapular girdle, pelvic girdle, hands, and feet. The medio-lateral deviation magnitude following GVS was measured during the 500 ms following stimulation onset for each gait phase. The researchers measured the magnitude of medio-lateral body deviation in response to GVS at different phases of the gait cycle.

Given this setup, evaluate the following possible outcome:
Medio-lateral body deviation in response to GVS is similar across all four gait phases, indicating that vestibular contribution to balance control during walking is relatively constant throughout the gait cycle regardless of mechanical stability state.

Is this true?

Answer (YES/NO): YES